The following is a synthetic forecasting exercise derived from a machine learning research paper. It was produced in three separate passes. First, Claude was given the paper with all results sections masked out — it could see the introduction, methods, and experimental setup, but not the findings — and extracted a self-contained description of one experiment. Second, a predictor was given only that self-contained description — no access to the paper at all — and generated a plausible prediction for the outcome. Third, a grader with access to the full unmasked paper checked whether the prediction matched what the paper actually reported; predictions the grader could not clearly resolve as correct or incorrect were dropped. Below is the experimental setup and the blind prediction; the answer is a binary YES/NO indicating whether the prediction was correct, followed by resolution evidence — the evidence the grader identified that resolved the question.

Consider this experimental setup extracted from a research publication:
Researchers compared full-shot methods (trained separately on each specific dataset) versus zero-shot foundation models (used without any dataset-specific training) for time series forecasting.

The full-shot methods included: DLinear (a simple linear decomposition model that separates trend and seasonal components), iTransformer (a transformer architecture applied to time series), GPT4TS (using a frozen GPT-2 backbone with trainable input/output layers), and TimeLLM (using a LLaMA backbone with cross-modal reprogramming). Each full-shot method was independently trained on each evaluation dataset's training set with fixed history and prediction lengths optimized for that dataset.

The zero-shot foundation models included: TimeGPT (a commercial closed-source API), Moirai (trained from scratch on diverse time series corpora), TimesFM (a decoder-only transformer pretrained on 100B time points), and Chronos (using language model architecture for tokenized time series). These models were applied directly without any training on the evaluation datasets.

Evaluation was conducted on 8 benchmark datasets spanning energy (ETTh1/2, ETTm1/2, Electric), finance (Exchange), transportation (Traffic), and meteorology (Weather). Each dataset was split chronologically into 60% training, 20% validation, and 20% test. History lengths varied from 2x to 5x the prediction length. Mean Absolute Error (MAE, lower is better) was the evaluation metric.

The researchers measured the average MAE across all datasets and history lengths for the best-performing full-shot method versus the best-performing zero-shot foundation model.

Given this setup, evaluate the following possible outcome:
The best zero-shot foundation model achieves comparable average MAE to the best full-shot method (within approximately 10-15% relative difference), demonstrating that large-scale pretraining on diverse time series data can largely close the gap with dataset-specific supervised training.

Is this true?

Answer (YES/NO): YES